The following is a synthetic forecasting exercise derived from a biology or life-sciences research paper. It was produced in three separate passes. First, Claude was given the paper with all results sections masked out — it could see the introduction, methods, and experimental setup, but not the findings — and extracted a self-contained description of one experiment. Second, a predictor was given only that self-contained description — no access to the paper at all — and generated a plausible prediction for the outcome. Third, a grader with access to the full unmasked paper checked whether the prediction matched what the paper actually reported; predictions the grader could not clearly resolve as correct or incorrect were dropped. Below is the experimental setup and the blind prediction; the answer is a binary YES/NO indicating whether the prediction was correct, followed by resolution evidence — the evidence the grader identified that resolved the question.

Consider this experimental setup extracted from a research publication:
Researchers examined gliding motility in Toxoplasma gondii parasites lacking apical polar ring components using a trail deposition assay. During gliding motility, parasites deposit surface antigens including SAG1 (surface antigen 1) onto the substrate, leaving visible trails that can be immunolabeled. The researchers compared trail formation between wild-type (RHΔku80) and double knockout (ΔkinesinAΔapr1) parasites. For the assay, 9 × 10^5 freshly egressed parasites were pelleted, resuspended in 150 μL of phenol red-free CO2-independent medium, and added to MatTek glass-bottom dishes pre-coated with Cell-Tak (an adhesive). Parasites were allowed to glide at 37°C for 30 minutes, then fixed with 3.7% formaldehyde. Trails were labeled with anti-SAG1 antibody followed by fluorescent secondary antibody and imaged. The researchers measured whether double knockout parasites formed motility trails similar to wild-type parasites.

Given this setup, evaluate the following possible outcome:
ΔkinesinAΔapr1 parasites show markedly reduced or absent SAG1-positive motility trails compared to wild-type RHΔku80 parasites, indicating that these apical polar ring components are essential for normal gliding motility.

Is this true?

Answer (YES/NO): NO